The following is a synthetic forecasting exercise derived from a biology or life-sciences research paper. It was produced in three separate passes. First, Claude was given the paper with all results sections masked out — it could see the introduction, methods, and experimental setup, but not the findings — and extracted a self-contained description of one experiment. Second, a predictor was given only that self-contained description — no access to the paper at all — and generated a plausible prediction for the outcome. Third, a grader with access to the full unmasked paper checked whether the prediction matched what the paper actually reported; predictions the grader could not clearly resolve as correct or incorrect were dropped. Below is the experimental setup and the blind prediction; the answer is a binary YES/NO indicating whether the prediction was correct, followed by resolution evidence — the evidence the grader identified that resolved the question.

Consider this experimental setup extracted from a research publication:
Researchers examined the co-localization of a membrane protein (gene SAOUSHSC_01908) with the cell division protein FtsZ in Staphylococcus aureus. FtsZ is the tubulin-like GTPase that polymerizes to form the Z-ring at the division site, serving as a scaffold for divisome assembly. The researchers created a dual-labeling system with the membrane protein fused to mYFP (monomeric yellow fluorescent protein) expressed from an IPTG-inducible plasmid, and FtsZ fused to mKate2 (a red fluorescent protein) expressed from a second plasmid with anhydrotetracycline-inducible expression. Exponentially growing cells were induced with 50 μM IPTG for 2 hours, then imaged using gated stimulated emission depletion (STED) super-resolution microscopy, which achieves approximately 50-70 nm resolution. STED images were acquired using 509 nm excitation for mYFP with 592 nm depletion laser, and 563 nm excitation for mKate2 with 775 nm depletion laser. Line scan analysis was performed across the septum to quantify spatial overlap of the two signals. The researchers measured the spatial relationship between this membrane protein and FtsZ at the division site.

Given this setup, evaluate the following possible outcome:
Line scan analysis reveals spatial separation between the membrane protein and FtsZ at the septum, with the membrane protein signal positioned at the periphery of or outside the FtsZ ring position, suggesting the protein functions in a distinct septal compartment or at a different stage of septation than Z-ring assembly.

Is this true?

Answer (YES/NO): YES